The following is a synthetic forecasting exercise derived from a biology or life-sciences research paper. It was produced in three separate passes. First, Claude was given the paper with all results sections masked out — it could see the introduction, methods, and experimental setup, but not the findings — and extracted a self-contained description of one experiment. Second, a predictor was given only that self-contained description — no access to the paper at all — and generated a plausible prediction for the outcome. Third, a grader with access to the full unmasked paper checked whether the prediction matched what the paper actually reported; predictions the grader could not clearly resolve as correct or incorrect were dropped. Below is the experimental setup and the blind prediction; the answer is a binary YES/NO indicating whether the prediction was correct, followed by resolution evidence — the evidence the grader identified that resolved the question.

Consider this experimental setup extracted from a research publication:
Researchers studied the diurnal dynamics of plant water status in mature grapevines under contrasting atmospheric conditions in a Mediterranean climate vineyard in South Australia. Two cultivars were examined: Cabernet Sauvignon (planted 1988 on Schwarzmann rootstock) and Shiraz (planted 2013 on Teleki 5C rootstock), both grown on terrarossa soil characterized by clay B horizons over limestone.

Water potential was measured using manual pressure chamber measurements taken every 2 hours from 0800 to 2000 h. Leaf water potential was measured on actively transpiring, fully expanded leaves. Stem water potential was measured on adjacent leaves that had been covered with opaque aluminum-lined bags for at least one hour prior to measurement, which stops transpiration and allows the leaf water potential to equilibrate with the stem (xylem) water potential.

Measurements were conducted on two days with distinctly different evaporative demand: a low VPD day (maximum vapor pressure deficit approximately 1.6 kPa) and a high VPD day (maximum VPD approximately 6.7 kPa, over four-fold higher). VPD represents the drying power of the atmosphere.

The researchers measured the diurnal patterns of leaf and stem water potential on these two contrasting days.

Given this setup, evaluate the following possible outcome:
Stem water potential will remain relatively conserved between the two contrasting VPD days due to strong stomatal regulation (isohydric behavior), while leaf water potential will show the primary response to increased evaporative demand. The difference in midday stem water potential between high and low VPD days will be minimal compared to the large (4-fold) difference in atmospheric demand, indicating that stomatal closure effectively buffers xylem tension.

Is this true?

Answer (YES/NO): YES